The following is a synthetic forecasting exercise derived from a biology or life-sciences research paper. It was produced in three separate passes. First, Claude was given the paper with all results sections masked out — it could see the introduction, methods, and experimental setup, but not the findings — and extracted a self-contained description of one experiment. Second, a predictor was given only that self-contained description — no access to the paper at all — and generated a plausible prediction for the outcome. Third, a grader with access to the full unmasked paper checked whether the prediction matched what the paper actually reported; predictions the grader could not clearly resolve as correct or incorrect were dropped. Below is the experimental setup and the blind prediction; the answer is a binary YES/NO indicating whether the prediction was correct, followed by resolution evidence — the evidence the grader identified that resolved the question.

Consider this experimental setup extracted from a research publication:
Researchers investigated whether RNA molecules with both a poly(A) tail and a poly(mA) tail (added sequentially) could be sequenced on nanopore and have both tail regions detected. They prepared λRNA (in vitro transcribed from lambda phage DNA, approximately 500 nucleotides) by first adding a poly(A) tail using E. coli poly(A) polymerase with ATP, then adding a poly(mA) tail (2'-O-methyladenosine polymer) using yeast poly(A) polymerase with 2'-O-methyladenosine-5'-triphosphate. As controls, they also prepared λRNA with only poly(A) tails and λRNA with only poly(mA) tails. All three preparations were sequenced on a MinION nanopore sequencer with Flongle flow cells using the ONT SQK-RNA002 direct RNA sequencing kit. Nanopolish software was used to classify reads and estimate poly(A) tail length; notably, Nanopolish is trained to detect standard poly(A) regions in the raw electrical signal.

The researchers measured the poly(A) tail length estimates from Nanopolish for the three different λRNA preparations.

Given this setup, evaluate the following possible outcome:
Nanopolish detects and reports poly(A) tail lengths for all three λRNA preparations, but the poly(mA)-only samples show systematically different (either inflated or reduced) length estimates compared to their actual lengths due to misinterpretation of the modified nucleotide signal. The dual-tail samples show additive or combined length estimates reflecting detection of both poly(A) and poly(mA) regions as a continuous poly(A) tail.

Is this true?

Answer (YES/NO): NO